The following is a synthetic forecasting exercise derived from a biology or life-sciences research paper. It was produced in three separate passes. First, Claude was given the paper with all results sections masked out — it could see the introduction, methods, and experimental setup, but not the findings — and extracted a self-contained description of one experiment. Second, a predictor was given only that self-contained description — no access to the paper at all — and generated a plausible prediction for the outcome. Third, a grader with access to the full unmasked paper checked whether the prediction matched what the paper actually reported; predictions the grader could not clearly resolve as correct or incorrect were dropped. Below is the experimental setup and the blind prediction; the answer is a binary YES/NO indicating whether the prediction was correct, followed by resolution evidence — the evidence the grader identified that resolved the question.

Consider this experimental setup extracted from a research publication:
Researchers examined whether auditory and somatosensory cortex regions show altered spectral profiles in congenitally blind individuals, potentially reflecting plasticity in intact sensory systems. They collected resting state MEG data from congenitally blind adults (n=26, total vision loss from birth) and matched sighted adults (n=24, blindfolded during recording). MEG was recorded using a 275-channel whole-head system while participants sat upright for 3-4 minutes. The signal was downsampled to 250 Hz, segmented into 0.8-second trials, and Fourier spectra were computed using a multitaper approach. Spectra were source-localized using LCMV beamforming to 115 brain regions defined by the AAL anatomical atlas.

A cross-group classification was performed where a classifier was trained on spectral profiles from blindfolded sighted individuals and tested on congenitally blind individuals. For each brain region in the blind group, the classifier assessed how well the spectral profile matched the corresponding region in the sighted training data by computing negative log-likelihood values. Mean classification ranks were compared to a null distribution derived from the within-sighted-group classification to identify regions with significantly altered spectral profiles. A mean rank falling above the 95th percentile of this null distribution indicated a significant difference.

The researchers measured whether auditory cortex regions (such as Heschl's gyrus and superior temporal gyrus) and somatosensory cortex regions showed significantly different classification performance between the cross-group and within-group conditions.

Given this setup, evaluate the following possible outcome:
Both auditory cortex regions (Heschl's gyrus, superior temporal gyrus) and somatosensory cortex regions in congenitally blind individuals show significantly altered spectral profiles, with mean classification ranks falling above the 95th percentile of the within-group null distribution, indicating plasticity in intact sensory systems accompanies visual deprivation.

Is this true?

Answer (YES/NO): NO